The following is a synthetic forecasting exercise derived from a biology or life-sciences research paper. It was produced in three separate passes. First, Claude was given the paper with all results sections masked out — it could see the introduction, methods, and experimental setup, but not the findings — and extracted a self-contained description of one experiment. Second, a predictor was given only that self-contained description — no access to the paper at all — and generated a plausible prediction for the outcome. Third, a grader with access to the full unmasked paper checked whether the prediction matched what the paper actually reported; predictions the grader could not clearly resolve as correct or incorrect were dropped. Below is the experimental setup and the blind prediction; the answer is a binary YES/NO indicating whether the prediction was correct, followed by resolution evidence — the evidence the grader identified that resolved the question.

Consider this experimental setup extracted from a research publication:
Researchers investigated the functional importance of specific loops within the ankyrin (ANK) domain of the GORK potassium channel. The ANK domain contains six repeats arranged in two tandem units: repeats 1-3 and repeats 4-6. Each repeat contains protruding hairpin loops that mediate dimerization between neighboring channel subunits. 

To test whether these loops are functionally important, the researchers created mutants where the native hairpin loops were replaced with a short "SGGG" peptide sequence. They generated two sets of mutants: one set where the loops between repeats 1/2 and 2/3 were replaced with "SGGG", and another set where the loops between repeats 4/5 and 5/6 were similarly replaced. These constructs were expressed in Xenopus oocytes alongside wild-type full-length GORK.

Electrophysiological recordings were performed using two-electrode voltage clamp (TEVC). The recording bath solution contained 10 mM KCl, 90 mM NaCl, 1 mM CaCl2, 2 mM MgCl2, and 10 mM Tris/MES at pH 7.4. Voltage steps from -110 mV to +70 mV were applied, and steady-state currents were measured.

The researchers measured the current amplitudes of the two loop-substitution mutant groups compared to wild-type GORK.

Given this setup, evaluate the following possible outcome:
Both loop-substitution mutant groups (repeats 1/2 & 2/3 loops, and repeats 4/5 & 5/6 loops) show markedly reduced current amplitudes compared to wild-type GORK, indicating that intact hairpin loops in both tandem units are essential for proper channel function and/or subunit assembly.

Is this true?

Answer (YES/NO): NO